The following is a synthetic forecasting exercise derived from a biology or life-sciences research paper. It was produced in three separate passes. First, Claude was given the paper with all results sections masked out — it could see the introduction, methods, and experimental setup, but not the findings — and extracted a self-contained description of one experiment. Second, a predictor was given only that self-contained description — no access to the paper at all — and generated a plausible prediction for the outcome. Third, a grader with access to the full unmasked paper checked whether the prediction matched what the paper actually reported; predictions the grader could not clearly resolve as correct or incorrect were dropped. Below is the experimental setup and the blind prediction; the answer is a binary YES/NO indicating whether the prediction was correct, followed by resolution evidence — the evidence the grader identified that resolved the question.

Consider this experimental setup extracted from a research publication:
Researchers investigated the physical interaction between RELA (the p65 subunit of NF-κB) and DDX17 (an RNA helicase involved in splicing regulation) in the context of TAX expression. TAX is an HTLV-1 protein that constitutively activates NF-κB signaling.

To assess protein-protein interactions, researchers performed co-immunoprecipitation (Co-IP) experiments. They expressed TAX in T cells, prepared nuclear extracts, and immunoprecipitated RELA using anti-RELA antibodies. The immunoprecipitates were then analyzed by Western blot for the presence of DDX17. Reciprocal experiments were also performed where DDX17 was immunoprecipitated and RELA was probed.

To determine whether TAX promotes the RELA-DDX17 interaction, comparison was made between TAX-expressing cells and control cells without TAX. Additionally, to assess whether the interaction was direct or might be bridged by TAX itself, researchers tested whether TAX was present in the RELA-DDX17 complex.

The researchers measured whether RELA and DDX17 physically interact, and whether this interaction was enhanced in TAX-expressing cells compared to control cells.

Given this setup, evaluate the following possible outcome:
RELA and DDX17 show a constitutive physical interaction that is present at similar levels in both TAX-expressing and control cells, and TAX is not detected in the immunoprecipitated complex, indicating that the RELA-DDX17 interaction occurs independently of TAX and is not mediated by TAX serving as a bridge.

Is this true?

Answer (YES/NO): NO